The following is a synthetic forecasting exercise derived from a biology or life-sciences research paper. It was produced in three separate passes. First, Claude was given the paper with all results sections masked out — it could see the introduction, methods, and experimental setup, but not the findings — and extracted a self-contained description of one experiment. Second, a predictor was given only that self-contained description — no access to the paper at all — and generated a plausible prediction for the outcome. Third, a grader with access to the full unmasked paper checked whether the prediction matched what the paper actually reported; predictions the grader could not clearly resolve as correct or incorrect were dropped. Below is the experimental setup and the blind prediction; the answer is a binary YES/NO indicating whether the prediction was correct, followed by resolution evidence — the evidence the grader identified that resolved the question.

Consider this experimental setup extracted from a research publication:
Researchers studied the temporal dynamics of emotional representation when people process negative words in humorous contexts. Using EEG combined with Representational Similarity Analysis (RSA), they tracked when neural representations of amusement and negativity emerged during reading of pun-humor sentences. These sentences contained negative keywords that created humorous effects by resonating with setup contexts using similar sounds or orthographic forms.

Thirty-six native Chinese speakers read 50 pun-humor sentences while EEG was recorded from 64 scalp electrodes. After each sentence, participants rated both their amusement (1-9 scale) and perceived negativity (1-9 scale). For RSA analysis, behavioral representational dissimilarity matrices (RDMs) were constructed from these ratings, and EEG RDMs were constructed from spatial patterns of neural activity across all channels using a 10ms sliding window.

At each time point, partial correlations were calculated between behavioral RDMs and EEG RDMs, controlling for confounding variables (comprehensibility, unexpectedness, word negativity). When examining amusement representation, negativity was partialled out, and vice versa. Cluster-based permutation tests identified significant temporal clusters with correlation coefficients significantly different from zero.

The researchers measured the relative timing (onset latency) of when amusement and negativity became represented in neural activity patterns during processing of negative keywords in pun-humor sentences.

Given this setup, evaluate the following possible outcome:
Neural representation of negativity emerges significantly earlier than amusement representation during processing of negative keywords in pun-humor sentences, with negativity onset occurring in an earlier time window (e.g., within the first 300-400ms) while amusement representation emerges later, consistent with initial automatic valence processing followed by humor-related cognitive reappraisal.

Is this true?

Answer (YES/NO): YES